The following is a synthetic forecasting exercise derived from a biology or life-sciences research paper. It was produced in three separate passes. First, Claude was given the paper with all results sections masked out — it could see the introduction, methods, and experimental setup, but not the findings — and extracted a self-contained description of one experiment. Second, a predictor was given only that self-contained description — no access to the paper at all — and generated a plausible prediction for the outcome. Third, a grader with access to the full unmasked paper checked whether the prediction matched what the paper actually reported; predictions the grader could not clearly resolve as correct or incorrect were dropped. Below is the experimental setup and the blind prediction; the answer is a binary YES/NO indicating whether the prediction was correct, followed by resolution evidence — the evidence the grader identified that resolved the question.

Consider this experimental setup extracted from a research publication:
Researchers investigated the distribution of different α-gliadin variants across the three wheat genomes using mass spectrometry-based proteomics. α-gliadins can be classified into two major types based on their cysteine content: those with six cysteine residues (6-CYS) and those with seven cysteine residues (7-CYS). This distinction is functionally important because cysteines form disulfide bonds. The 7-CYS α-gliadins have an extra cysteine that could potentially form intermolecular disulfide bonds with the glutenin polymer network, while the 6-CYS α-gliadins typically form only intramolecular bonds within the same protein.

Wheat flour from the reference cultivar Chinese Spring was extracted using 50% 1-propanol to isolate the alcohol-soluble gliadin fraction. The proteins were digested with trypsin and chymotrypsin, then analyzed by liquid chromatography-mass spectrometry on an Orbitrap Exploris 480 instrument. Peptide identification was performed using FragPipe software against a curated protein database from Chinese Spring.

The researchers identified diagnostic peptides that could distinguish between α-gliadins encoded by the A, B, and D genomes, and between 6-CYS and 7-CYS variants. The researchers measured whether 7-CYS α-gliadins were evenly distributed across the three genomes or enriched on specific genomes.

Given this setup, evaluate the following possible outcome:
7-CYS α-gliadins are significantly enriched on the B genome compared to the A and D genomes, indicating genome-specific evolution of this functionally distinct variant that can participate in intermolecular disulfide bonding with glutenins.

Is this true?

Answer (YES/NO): NO